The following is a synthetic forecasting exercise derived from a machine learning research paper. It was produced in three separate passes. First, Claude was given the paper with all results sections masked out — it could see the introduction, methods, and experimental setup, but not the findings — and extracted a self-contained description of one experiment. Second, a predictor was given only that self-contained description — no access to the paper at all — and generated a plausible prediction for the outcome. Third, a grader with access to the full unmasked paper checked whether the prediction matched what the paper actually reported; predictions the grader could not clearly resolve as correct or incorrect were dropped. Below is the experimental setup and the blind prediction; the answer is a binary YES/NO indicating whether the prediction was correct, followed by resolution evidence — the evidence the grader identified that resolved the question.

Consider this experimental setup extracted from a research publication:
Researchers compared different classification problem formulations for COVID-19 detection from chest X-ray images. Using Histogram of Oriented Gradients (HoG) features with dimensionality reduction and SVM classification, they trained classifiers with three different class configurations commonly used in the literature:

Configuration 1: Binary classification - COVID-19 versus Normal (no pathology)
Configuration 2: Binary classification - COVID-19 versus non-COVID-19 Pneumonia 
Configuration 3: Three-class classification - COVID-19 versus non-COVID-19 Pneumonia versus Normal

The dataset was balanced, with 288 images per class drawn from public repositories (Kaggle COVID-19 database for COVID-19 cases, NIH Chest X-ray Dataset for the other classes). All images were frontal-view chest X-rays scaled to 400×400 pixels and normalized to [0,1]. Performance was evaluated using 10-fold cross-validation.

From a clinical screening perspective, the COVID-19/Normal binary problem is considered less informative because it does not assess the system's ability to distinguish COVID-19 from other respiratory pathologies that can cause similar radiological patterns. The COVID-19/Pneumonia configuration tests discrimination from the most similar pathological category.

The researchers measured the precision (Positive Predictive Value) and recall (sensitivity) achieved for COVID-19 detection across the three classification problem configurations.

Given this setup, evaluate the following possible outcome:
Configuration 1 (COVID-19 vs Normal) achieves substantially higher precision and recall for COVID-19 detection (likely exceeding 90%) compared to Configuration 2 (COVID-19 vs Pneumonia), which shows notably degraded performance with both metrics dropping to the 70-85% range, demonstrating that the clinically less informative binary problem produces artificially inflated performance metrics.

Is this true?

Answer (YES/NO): NO